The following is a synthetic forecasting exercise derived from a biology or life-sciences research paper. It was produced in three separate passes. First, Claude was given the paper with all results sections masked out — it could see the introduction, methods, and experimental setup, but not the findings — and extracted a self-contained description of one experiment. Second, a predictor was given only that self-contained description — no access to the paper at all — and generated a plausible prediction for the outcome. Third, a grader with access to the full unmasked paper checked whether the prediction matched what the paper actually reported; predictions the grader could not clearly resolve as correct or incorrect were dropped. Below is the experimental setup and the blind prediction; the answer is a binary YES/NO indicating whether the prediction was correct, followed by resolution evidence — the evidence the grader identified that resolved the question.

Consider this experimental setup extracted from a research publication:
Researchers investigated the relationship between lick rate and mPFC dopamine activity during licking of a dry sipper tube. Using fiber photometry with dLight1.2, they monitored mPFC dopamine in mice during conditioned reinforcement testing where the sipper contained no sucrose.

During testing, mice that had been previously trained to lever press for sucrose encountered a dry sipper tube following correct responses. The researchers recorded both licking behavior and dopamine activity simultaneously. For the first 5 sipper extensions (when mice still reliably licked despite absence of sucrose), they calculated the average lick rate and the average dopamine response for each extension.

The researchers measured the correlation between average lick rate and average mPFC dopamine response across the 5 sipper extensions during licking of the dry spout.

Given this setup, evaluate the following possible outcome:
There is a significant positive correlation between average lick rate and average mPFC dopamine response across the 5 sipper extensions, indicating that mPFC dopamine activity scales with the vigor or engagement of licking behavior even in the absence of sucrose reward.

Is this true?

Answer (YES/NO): YES